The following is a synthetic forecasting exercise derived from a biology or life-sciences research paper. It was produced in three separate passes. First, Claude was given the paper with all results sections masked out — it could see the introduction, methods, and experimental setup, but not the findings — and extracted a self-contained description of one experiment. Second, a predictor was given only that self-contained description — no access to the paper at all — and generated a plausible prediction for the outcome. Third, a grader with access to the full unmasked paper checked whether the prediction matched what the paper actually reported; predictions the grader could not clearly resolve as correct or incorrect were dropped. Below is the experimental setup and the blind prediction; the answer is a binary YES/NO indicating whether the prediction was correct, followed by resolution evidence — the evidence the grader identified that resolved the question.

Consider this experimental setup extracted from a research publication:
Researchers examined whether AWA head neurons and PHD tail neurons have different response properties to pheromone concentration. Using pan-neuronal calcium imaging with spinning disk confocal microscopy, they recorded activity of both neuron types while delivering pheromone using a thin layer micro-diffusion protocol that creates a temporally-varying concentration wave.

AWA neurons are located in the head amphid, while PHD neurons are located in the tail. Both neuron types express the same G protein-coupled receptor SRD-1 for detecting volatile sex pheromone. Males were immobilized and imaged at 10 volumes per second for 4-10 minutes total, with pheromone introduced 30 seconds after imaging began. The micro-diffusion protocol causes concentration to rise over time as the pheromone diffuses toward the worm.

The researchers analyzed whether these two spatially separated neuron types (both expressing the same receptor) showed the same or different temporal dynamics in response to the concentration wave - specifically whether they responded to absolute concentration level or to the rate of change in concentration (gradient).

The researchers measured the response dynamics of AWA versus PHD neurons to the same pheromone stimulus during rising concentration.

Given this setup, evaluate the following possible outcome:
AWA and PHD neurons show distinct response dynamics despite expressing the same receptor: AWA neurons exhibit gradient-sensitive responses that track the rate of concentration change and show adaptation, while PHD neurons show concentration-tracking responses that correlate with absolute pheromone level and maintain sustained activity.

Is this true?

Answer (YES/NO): YES